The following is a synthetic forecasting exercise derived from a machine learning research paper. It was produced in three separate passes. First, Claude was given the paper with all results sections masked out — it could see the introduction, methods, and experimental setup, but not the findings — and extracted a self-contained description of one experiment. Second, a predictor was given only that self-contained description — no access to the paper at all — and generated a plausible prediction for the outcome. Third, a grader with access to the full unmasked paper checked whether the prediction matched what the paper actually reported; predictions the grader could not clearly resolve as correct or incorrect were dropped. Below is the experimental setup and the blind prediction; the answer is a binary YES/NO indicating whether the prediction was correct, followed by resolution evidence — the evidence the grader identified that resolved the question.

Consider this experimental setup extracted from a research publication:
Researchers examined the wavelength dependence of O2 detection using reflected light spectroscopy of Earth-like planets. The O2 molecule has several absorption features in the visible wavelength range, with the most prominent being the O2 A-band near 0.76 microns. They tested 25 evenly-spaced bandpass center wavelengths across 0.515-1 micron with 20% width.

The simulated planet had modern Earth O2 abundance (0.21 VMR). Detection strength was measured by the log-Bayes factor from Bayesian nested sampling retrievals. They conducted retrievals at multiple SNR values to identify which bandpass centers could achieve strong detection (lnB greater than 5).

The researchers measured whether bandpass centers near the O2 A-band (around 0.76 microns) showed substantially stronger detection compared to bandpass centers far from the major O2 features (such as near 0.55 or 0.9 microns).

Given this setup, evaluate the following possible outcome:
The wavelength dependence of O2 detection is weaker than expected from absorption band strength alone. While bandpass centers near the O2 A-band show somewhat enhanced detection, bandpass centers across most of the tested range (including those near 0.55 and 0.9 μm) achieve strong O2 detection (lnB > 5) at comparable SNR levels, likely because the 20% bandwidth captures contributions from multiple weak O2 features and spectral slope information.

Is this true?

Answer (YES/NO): NO